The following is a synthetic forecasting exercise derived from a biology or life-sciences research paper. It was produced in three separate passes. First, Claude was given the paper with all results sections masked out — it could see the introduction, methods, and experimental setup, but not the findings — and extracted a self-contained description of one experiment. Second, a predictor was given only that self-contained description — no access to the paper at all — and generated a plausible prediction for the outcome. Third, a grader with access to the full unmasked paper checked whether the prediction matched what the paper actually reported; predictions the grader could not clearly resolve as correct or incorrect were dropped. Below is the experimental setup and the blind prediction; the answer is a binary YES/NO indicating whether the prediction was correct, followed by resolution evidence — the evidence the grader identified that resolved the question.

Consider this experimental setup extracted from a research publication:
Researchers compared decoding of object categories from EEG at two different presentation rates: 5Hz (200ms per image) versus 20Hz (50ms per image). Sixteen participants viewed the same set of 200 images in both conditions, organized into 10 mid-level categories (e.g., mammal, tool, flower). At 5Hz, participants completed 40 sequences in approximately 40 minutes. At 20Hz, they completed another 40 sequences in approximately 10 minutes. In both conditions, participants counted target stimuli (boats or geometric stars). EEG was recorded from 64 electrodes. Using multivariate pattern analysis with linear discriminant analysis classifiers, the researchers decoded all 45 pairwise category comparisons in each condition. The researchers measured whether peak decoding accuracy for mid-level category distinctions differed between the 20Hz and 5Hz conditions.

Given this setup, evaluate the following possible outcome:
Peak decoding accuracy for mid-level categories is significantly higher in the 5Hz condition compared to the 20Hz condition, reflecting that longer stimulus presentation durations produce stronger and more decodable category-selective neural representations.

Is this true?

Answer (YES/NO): YES